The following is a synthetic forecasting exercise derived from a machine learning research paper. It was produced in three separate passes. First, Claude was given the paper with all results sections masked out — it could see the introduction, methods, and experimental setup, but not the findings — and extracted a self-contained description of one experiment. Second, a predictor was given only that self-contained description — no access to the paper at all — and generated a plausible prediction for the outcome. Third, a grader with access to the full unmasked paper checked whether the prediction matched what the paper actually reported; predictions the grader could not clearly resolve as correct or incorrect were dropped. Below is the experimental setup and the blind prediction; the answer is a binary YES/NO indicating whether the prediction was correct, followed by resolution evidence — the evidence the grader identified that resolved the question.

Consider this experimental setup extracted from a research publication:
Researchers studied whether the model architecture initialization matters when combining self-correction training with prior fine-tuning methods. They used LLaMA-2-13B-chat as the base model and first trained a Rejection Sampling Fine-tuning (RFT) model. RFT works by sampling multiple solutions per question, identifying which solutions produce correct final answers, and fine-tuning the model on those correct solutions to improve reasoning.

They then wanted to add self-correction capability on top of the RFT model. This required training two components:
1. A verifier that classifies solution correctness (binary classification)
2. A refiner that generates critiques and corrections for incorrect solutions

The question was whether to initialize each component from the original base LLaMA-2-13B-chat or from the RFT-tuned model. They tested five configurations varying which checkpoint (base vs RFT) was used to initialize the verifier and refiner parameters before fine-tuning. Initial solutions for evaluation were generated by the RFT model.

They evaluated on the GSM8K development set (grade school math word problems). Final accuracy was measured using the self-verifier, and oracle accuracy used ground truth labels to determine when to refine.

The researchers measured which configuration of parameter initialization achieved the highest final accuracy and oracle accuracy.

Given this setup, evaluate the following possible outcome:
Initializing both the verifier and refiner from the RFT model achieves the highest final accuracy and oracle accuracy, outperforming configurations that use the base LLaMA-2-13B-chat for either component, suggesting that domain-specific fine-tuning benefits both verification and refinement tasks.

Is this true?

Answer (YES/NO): NO